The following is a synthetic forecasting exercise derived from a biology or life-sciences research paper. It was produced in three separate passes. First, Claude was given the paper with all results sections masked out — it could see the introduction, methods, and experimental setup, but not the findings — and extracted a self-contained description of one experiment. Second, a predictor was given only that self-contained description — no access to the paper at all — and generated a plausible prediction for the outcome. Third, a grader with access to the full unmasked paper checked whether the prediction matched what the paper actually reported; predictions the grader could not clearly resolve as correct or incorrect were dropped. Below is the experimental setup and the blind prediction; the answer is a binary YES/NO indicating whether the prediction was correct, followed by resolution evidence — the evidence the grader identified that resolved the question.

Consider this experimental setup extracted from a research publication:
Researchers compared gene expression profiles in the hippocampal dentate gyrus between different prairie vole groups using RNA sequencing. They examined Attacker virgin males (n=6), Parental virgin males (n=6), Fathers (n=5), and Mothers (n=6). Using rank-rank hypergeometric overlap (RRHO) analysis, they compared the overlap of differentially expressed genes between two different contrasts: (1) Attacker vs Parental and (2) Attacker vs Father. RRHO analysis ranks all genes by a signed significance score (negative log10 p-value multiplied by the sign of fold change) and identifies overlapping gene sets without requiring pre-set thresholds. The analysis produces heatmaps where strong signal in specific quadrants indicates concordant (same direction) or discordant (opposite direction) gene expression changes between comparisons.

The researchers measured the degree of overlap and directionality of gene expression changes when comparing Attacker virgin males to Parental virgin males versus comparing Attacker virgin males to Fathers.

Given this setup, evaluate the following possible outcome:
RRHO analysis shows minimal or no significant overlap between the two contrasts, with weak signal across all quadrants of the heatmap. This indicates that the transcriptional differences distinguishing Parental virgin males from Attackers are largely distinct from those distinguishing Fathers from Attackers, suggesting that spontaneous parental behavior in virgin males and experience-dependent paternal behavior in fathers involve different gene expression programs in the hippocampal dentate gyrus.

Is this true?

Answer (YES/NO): NO